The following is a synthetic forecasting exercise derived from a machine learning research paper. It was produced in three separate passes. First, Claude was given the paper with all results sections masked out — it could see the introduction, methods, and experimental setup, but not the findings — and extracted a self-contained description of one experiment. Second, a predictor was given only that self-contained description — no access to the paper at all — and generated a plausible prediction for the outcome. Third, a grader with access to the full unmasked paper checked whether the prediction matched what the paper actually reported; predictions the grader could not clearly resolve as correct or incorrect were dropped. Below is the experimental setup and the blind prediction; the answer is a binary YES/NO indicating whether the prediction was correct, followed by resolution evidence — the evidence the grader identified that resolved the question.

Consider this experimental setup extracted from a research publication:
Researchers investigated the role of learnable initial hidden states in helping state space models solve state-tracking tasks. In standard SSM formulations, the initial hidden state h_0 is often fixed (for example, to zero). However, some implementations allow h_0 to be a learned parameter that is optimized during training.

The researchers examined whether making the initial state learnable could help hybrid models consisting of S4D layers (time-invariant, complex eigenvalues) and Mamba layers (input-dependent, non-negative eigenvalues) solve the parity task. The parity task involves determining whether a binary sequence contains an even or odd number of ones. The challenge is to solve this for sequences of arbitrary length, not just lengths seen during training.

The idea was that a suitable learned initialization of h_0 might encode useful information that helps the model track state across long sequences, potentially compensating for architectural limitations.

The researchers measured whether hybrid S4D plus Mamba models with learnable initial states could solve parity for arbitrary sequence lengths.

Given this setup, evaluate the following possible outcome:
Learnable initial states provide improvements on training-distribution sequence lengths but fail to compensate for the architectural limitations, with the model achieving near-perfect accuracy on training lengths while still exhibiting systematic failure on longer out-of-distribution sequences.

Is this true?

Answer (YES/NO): NO